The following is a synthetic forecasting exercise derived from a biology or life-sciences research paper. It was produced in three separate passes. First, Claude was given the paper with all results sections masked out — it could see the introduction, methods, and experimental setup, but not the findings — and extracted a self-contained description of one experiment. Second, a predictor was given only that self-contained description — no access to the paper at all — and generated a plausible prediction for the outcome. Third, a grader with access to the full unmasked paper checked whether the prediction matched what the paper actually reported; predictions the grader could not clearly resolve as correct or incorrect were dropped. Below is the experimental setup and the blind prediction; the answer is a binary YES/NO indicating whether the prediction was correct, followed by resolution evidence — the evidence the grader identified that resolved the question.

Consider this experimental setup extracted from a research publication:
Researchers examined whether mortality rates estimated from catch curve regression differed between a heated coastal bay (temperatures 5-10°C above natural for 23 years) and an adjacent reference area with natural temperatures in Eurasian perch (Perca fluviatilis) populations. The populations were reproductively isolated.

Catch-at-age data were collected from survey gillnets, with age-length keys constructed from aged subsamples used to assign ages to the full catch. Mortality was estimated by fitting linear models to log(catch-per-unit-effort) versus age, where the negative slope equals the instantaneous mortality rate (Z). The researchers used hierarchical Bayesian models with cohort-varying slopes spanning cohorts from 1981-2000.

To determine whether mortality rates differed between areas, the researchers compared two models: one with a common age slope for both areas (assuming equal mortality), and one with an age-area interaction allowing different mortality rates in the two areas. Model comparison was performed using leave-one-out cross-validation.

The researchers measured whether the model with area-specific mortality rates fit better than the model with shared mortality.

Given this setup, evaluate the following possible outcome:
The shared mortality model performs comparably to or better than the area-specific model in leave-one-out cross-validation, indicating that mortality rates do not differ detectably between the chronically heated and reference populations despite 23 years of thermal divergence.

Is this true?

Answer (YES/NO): NO